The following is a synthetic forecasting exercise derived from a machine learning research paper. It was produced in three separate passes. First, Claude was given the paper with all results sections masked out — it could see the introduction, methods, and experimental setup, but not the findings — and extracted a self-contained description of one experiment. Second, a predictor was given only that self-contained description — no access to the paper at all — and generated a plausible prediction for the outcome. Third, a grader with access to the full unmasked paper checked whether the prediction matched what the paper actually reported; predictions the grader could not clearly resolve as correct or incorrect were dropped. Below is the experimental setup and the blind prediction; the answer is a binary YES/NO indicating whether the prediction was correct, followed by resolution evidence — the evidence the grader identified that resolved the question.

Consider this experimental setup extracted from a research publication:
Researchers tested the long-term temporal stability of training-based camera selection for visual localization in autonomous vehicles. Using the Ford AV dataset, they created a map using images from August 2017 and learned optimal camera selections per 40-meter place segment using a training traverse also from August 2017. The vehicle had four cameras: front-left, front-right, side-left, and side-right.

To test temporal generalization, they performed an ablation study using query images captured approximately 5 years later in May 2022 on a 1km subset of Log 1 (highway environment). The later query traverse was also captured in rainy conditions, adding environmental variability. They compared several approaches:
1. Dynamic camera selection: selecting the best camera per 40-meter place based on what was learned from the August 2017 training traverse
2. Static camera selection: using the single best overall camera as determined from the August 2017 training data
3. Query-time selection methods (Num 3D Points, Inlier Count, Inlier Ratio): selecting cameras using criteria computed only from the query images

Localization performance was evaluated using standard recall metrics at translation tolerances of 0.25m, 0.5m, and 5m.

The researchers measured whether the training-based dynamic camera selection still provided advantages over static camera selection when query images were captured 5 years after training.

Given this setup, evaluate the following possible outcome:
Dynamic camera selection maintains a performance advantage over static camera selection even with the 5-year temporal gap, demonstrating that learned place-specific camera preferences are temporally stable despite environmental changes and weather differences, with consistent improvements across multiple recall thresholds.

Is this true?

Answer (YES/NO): NO